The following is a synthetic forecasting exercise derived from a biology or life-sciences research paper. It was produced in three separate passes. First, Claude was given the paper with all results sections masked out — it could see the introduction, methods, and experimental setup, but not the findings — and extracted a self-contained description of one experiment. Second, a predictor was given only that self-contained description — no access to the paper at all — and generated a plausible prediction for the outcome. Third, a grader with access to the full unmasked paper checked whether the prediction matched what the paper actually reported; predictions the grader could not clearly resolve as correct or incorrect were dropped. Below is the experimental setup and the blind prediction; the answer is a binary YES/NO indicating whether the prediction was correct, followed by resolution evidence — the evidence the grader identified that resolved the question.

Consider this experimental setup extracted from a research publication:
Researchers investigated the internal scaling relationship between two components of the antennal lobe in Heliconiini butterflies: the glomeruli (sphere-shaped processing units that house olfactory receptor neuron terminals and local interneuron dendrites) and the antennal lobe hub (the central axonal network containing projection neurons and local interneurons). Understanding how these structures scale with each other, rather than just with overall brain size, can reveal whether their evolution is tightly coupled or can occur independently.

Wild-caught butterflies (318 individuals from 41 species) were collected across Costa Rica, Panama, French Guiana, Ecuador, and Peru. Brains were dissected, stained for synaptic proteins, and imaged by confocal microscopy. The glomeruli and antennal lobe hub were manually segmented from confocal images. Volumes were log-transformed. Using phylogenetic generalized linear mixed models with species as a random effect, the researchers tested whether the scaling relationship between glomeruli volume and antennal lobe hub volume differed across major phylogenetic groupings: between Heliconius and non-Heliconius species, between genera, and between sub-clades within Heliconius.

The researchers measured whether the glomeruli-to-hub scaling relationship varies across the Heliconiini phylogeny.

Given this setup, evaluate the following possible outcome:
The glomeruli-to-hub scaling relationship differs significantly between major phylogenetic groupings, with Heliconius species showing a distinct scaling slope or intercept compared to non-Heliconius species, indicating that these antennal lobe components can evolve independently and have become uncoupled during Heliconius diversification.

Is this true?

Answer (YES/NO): NO